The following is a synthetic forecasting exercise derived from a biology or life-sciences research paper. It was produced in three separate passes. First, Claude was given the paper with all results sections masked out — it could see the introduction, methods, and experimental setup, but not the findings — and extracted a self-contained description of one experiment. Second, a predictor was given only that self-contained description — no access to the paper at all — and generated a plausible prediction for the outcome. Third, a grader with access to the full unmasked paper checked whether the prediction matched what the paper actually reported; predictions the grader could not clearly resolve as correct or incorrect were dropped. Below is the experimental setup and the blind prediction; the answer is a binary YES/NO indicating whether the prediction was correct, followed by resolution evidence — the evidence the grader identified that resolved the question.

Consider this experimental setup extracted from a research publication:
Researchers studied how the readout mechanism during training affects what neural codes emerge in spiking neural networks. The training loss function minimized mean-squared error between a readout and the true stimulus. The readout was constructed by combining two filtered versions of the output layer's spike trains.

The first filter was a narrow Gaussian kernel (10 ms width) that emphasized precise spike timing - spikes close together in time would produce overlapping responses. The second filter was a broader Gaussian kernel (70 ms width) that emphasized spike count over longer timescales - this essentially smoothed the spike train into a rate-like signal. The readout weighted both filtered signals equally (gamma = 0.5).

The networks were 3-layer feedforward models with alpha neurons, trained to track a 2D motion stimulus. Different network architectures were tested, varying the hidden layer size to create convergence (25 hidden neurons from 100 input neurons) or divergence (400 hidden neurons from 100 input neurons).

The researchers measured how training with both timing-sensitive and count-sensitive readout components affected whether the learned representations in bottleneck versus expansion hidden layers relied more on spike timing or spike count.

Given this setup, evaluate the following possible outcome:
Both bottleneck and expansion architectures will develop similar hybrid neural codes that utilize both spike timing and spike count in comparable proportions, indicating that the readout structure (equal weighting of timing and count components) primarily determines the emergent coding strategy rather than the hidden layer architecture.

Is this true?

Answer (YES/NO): NO